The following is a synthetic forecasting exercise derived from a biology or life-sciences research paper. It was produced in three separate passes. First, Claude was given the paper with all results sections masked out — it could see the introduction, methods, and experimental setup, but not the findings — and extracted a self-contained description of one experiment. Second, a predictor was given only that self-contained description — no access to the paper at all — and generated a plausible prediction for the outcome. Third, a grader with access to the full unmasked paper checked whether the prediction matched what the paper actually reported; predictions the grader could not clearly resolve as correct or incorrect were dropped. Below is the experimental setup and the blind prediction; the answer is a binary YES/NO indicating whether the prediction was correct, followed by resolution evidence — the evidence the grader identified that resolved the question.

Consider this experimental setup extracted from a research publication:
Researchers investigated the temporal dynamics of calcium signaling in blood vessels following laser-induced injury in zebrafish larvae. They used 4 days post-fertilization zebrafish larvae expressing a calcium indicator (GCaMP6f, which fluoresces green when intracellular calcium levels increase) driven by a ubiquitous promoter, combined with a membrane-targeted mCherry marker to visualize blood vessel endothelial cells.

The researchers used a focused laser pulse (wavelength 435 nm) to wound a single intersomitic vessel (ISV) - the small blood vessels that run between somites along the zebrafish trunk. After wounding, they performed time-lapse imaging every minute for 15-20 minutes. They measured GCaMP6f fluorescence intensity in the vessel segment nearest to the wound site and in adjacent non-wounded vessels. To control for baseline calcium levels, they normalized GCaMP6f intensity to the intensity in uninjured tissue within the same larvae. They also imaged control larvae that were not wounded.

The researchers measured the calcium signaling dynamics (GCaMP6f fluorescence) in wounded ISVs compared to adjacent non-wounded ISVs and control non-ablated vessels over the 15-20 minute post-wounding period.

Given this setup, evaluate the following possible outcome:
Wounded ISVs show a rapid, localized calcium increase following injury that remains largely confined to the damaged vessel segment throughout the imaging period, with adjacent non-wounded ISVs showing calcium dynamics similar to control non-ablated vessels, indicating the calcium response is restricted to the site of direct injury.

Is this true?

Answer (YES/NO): YES